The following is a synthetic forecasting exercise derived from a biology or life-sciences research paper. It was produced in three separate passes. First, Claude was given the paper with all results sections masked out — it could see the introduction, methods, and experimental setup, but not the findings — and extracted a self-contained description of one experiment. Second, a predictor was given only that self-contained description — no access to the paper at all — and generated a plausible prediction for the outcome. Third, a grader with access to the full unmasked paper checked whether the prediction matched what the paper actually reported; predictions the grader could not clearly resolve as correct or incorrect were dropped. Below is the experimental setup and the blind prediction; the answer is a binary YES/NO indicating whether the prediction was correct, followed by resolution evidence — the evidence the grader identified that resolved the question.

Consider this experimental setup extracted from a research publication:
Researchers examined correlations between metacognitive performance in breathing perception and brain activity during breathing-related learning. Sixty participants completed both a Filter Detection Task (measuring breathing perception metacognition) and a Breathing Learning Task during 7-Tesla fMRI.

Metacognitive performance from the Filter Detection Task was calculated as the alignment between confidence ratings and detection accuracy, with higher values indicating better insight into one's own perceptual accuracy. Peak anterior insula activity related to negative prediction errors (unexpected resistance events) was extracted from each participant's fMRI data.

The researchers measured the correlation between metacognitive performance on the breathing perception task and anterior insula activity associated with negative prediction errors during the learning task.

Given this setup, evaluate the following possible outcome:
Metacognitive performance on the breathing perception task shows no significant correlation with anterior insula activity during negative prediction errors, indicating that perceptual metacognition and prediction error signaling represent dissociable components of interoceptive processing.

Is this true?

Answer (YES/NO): NO